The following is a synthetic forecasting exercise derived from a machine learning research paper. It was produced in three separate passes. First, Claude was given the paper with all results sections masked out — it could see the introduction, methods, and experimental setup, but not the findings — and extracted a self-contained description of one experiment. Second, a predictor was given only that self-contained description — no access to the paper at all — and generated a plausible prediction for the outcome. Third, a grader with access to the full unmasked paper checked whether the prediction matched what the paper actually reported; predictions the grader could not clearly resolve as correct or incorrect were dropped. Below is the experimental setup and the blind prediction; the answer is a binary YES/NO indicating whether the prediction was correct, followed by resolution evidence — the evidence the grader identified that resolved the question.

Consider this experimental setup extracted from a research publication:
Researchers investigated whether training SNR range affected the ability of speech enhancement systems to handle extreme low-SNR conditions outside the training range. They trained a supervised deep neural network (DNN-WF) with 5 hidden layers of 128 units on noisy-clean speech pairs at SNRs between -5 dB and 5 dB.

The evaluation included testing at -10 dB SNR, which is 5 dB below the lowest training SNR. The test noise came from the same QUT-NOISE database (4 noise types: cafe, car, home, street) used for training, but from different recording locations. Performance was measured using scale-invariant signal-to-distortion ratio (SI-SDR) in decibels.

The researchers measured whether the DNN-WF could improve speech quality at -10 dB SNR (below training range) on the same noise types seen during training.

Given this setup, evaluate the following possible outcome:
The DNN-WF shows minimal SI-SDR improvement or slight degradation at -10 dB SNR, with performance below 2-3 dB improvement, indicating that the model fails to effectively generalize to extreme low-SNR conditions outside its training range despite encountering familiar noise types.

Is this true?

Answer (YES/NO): NO